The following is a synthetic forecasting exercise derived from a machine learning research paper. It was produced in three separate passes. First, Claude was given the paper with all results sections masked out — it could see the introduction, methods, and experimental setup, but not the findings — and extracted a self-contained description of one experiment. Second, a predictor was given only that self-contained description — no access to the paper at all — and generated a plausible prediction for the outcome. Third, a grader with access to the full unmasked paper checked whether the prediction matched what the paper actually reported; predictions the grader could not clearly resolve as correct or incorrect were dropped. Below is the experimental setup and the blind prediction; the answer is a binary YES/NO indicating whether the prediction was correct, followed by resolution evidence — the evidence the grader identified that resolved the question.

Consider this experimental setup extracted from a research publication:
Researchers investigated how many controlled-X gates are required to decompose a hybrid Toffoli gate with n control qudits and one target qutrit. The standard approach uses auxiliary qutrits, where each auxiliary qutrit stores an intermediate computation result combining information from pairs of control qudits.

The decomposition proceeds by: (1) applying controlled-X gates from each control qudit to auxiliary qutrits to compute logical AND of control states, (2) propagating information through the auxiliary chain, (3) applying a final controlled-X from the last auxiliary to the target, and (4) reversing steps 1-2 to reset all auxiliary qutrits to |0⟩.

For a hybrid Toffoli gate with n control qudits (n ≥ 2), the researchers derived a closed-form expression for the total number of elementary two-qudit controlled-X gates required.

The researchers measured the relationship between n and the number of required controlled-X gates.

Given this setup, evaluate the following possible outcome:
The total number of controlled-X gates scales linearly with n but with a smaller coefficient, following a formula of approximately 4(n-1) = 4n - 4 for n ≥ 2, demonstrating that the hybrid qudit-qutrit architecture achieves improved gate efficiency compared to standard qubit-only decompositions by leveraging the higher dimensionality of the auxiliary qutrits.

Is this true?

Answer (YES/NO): NO